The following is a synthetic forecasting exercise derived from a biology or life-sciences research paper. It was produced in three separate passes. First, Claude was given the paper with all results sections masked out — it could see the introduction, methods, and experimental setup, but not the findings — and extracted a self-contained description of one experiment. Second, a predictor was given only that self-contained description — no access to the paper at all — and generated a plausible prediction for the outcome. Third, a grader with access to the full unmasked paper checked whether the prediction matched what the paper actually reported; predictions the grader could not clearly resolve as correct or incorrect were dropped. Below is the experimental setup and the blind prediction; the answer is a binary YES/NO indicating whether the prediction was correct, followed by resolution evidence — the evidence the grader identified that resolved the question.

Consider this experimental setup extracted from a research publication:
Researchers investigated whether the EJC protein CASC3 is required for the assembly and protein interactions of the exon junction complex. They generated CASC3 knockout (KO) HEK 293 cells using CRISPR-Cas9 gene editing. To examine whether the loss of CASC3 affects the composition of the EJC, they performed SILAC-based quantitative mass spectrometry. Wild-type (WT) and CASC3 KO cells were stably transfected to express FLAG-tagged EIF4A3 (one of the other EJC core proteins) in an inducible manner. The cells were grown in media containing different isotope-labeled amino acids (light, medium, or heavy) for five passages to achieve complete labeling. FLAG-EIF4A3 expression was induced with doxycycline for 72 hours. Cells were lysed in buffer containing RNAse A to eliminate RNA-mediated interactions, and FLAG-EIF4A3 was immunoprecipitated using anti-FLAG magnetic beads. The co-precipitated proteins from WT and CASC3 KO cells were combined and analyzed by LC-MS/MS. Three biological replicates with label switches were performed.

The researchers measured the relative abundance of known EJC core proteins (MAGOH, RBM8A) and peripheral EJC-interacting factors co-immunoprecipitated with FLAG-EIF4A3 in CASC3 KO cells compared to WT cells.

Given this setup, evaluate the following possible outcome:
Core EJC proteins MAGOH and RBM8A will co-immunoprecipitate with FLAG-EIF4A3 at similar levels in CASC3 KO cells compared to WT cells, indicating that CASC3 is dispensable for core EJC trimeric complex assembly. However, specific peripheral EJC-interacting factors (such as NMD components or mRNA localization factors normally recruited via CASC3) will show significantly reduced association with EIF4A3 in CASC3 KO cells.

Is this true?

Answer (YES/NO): NO